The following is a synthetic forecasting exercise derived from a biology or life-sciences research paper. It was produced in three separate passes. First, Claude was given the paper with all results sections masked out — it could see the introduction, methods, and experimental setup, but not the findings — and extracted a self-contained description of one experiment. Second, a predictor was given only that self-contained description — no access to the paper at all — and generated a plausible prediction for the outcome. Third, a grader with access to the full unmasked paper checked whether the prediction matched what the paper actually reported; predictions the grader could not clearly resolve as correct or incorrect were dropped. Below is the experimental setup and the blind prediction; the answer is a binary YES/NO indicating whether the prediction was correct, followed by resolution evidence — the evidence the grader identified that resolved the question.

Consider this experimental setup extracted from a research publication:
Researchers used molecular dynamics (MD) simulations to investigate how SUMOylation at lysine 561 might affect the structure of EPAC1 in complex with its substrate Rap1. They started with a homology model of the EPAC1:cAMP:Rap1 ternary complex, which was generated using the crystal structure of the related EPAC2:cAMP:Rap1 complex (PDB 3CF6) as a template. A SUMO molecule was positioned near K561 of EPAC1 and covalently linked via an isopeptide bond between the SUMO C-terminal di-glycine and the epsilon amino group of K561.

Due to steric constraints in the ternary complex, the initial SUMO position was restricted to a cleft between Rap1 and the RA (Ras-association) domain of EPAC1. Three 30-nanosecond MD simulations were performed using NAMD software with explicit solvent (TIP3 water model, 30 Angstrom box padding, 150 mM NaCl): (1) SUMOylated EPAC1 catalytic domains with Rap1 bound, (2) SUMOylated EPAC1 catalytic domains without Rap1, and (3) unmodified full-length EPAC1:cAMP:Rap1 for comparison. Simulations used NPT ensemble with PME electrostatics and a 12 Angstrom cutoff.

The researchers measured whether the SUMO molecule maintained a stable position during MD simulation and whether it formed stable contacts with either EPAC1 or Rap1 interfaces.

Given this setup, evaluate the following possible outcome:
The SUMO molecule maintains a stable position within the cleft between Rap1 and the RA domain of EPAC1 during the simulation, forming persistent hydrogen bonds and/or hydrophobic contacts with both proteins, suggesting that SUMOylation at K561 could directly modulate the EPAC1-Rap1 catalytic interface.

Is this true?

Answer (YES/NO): NO